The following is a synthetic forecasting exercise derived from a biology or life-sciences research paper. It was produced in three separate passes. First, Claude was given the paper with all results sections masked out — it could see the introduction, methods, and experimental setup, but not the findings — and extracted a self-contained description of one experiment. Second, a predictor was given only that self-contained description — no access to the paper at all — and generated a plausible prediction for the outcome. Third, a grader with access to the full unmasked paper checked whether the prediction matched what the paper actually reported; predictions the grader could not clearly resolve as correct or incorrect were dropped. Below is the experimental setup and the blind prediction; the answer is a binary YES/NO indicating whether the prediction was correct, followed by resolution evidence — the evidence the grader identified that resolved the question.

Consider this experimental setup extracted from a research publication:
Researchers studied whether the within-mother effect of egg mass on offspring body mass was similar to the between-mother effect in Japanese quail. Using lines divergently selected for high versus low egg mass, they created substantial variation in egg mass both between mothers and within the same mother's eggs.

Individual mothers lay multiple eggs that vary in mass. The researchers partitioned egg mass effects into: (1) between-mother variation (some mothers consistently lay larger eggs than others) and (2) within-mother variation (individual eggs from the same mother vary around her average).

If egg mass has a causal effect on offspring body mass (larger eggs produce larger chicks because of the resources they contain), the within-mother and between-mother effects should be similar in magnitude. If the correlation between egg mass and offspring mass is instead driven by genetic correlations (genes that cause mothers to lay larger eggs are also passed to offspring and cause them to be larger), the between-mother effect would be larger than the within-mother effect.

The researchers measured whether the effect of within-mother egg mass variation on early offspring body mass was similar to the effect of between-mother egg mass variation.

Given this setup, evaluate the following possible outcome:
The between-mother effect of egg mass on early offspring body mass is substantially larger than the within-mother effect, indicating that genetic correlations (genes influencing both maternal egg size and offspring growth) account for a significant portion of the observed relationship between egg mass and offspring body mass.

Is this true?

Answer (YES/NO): NO